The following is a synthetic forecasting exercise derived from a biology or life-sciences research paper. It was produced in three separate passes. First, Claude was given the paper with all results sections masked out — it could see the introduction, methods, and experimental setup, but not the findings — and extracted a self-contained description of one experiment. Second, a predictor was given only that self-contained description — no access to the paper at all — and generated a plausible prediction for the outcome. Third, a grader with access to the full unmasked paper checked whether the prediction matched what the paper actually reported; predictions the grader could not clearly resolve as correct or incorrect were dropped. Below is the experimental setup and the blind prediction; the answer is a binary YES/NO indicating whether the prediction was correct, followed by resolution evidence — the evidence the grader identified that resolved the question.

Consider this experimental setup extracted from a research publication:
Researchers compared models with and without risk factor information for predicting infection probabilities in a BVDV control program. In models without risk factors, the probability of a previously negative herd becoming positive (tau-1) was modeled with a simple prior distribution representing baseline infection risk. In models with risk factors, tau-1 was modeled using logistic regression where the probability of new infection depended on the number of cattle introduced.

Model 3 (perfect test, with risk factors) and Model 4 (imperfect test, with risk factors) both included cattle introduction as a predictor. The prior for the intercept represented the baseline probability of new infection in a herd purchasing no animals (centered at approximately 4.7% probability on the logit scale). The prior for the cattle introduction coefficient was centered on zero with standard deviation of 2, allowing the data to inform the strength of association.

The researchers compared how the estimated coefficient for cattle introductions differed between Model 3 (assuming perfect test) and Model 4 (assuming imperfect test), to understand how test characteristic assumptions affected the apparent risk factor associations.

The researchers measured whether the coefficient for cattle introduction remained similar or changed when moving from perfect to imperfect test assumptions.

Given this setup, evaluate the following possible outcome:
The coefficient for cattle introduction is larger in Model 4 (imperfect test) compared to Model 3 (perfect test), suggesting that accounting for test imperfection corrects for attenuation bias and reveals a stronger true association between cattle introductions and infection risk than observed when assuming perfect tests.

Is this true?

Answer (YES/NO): NO